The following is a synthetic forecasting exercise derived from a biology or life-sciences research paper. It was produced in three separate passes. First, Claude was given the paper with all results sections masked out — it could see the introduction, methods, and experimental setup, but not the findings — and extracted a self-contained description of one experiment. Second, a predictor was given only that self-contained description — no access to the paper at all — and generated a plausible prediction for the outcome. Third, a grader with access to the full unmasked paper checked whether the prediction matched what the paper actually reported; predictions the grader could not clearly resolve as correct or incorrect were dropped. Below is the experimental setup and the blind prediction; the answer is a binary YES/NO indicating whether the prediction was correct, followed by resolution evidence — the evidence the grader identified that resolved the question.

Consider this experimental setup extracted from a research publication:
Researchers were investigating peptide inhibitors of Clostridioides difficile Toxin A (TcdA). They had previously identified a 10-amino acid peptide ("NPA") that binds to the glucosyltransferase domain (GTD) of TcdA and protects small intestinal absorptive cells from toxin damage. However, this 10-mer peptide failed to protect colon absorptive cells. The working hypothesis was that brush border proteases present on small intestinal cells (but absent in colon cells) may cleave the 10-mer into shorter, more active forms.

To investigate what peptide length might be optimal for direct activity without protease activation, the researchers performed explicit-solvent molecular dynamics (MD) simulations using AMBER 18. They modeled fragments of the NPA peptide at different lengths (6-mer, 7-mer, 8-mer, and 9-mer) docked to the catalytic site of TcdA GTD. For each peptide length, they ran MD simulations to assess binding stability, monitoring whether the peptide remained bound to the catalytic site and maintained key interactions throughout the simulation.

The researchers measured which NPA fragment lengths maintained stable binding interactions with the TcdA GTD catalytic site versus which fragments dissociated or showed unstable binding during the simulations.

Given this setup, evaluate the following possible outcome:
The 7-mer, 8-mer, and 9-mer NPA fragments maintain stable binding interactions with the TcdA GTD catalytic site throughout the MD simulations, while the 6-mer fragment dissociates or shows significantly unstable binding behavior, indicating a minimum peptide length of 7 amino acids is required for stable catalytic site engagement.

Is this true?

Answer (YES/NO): NO